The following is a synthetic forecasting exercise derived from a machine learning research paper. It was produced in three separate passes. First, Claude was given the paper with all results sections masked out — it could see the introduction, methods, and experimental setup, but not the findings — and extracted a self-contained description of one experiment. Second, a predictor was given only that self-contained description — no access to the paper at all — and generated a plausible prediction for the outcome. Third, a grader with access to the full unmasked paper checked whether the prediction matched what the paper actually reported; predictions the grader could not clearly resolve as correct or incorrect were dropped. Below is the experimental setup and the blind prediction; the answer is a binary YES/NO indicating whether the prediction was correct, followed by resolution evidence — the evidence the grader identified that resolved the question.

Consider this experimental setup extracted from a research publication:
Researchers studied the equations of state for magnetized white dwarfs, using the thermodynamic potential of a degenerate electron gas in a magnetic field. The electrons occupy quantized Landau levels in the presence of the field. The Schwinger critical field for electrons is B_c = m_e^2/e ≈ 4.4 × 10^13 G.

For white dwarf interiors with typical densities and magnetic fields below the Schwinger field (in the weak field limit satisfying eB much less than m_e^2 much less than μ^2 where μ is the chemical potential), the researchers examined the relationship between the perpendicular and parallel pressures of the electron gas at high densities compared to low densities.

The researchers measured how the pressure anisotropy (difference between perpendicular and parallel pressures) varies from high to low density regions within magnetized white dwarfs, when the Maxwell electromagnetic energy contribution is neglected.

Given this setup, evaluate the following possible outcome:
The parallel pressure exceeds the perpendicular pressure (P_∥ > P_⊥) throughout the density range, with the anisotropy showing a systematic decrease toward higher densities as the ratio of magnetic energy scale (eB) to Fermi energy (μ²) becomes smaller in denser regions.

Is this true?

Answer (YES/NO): YES